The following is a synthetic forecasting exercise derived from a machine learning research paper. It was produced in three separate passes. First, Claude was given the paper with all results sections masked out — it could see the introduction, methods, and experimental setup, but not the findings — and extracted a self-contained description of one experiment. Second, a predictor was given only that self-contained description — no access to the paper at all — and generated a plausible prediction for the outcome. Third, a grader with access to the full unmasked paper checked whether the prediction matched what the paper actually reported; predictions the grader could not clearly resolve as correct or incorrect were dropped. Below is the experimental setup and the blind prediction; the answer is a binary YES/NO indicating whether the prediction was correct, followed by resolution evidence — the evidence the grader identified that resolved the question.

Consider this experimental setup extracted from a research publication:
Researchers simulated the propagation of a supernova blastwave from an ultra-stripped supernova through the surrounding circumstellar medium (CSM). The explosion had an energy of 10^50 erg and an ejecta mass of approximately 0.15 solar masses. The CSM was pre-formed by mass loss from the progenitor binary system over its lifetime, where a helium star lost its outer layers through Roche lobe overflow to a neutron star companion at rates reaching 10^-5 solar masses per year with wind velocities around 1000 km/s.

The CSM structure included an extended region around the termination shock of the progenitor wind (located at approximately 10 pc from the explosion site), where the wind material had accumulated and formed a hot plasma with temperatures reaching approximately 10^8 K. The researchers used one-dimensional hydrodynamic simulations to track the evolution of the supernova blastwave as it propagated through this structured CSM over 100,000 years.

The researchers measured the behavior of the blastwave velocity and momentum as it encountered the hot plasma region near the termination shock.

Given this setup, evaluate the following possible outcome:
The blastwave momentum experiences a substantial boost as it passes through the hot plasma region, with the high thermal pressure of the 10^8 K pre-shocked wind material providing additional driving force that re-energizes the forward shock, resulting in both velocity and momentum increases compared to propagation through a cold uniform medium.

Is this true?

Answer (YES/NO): NO